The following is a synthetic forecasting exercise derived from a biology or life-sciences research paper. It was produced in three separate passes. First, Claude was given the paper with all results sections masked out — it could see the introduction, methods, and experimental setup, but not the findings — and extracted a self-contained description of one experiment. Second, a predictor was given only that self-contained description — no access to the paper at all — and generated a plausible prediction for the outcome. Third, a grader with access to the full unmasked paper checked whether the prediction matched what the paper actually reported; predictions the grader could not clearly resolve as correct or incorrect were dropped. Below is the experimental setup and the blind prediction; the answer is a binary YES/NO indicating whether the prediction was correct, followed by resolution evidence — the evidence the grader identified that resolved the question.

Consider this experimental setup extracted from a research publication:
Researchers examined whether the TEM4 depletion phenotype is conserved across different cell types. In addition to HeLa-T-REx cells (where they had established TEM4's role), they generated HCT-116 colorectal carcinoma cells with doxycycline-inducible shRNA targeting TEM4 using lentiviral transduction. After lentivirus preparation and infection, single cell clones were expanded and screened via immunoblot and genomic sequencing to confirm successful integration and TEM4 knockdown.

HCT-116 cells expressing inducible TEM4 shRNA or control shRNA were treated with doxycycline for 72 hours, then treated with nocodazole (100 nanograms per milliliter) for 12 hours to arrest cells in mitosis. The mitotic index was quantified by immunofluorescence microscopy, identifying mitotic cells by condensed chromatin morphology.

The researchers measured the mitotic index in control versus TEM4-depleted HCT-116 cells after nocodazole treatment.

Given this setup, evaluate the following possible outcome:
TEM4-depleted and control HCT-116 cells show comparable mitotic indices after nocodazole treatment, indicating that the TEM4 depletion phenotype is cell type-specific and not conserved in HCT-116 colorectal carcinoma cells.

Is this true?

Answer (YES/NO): NO